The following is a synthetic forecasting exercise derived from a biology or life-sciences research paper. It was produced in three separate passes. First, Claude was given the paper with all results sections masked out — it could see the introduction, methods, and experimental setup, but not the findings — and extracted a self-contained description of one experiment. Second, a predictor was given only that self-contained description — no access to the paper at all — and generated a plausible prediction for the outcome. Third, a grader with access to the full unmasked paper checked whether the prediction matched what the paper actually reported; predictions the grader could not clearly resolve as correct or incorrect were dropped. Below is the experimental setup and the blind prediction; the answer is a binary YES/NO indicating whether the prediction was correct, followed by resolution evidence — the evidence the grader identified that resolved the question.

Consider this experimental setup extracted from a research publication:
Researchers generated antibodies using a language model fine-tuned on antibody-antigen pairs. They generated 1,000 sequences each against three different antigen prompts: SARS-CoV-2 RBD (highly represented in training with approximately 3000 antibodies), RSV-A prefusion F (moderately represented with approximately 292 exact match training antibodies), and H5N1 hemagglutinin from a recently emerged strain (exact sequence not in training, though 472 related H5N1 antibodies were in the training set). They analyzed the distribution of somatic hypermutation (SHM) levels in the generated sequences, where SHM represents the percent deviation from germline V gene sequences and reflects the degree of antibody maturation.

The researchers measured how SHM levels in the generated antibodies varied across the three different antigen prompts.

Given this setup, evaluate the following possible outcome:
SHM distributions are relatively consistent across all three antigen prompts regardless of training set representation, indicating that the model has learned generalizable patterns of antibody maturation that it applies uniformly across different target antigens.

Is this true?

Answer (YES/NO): NO